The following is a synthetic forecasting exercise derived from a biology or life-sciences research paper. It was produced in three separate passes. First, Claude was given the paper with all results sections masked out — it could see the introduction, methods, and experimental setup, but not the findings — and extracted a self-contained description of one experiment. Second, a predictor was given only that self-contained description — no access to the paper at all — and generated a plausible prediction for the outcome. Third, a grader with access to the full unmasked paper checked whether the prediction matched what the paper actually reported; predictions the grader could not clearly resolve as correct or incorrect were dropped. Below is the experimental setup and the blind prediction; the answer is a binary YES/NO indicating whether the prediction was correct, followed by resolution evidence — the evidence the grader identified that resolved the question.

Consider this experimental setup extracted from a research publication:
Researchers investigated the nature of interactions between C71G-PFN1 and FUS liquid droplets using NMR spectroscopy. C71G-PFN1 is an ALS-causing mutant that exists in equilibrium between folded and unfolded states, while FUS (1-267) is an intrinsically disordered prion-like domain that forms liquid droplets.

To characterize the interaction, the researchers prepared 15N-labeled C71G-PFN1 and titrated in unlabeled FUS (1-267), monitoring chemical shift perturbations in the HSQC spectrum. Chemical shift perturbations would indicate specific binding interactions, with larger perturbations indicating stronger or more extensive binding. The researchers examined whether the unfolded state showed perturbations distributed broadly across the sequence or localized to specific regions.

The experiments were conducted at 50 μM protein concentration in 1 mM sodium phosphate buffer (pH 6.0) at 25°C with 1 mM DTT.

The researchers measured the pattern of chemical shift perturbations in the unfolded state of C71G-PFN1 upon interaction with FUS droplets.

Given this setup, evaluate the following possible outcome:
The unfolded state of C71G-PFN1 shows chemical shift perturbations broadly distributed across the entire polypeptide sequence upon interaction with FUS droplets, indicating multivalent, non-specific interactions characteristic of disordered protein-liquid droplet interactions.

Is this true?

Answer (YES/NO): YES